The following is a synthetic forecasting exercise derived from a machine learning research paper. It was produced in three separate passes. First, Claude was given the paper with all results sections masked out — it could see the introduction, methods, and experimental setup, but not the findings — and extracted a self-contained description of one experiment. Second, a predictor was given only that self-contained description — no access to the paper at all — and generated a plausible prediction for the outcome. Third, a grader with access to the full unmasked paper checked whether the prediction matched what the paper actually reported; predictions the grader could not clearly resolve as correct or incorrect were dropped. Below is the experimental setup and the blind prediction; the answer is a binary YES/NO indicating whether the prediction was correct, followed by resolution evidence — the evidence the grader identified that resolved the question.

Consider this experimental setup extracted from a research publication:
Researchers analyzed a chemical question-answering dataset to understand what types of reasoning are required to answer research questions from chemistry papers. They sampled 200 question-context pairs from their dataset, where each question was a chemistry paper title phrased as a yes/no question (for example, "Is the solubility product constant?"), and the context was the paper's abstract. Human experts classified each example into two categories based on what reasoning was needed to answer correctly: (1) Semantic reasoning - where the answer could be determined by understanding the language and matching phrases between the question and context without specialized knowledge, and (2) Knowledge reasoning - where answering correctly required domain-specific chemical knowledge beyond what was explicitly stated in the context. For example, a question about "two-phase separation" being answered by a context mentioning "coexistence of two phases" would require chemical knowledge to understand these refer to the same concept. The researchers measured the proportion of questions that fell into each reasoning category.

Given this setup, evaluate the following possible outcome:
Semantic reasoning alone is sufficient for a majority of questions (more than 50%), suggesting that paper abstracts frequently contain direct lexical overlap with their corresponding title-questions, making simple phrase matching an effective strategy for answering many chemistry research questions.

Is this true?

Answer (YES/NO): NO